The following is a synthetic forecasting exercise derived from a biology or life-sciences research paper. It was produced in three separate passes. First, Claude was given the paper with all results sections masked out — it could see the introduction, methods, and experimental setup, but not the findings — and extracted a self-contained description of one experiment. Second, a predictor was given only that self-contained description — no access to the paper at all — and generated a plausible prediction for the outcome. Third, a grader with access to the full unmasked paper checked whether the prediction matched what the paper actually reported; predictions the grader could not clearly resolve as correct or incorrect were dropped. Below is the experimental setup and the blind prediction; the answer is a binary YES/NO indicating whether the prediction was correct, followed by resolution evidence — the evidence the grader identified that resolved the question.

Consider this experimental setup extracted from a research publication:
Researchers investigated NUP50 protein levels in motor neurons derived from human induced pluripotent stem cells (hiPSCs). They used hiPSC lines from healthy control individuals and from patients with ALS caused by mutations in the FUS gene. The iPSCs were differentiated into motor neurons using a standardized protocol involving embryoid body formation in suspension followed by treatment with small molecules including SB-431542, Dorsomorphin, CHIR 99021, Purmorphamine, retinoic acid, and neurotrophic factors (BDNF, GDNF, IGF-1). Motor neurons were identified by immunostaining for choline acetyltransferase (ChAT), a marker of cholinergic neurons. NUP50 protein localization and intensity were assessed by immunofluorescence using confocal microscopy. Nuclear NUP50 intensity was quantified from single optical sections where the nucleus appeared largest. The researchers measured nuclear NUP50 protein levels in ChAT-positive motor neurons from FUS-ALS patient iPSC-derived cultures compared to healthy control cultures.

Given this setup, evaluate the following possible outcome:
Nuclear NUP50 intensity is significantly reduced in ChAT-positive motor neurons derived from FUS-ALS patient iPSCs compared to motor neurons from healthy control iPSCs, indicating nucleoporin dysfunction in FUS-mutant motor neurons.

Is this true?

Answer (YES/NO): YES